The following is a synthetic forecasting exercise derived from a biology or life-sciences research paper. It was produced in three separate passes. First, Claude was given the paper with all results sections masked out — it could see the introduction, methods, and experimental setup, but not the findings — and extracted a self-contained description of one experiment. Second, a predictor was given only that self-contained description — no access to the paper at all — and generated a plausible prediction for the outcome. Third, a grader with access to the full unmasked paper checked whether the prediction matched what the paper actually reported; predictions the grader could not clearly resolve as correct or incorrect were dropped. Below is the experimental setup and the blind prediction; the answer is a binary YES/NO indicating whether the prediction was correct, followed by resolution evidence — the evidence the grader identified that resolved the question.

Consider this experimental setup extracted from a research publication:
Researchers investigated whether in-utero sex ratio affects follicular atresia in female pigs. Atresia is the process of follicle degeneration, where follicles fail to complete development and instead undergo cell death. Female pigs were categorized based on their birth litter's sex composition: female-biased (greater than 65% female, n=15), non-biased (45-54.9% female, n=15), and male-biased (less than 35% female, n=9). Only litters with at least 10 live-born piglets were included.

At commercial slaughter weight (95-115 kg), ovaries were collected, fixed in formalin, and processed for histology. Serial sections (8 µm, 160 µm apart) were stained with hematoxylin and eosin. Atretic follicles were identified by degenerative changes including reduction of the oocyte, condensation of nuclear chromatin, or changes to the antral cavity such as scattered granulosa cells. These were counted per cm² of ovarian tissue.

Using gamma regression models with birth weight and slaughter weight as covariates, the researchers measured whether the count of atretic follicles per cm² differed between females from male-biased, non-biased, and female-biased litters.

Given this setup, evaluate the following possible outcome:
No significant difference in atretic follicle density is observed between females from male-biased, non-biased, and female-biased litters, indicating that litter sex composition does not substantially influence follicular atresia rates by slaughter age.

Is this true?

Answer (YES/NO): YES